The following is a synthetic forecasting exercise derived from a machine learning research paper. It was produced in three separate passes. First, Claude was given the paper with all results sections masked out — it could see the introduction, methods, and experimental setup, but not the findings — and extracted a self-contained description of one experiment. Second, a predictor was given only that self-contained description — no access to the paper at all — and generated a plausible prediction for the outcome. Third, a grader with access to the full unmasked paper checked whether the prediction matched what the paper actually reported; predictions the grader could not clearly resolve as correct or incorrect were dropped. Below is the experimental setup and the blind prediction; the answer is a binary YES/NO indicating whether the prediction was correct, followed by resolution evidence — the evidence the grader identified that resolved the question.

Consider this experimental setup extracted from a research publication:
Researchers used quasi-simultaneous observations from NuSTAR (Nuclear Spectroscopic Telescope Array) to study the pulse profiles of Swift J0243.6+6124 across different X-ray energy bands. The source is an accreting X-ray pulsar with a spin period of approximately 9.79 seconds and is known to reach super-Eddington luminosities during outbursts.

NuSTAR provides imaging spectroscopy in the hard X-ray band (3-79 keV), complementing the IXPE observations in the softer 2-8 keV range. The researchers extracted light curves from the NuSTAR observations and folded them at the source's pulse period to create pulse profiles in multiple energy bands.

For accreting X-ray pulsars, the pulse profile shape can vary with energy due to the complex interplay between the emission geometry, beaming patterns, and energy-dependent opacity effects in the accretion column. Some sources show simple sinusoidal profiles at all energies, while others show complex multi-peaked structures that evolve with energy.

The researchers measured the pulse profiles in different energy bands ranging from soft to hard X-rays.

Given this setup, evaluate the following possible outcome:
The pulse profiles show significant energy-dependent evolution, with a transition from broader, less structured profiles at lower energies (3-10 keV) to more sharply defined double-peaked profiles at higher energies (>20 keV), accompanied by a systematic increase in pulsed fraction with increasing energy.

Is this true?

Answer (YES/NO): NO